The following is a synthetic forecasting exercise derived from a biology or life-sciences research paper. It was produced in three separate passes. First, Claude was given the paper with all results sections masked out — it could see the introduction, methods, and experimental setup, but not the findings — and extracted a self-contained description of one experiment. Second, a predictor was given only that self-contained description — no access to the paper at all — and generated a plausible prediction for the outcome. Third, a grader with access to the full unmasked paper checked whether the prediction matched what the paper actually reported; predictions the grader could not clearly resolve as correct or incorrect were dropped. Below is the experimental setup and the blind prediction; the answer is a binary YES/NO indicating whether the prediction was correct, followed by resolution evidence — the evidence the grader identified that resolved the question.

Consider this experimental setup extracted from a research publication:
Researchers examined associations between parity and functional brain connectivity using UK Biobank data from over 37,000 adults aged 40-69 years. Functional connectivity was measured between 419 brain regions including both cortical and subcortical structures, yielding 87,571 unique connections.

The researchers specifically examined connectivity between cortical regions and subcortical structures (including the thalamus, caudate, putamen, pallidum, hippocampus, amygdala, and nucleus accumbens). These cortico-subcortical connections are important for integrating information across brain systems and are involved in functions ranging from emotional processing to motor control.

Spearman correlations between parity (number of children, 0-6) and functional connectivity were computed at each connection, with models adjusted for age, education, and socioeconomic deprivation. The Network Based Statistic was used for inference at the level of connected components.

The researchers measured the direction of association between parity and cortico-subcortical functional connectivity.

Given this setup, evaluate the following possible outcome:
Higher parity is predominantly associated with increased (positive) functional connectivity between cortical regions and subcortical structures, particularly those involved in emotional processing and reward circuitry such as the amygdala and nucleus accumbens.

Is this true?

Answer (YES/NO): NO